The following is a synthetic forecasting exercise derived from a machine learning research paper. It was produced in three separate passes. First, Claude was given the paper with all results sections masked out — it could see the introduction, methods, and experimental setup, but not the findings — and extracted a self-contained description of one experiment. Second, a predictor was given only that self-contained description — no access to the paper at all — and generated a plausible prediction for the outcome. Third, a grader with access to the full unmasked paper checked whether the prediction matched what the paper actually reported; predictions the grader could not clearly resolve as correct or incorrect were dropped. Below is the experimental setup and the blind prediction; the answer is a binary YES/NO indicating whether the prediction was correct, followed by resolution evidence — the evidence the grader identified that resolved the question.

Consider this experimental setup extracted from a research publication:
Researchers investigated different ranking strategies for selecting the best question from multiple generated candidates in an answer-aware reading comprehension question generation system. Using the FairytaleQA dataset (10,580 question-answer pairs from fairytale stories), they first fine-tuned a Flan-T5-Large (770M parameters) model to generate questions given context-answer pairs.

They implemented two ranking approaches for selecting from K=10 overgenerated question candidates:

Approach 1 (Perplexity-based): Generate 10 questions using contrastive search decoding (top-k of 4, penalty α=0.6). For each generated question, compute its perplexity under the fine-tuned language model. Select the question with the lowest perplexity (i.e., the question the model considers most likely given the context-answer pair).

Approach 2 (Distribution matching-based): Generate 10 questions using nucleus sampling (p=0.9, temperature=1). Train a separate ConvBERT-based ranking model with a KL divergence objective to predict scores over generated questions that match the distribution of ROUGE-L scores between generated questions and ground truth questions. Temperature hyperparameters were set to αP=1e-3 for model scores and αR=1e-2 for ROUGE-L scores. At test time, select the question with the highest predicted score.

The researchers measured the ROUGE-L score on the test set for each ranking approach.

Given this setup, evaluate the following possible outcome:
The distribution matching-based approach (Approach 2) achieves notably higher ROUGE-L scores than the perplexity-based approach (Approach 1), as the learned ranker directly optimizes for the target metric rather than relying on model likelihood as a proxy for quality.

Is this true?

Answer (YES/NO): YES